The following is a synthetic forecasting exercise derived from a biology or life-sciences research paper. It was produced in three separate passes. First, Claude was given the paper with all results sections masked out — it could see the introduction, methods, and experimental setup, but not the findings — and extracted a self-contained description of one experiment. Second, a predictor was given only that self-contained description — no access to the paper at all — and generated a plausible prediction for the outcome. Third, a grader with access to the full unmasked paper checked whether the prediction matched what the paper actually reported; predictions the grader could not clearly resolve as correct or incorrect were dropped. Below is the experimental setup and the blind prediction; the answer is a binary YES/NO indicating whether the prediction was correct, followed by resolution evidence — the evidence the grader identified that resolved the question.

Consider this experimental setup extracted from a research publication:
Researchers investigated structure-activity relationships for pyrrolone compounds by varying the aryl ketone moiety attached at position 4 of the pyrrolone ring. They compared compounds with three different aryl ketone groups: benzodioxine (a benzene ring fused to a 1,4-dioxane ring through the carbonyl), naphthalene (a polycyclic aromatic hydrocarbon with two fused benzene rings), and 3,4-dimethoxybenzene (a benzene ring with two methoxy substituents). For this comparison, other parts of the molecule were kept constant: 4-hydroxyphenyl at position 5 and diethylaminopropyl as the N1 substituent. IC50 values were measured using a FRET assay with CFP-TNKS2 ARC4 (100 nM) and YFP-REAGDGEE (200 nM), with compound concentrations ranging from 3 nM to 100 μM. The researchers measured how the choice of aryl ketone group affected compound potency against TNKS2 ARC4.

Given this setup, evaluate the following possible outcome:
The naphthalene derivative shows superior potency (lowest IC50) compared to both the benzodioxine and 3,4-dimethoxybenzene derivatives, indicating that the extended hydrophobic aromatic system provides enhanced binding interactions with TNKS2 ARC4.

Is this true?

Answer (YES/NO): NO